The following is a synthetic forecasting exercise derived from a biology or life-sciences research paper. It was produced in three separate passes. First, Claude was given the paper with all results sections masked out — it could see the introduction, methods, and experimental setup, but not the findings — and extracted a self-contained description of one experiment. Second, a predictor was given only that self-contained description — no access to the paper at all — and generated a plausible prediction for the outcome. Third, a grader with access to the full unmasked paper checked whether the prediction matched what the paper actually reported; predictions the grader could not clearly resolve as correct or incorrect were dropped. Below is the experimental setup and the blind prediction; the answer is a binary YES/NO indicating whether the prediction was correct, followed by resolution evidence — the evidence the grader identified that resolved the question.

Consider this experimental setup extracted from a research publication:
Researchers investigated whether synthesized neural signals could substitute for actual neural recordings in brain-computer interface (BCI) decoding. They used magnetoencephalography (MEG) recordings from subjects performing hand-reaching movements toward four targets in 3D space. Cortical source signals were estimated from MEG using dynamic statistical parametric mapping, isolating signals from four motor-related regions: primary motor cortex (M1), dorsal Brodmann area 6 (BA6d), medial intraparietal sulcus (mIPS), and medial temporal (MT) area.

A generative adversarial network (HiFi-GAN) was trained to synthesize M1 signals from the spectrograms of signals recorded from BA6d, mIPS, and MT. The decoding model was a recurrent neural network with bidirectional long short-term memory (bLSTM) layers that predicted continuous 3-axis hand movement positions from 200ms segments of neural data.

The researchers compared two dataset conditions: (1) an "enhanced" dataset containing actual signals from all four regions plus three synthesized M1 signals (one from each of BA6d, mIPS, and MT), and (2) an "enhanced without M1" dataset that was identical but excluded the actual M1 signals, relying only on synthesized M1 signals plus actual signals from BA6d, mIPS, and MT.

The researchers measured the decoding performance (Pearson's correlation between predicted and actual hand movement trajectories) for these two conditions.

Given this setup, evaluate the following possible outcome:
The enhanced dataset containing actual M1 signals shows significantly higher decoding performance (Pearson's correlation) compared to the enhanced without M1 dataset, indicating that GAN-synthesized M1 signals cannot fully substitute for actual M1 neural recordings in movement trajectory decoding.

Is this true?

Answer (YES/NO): YES